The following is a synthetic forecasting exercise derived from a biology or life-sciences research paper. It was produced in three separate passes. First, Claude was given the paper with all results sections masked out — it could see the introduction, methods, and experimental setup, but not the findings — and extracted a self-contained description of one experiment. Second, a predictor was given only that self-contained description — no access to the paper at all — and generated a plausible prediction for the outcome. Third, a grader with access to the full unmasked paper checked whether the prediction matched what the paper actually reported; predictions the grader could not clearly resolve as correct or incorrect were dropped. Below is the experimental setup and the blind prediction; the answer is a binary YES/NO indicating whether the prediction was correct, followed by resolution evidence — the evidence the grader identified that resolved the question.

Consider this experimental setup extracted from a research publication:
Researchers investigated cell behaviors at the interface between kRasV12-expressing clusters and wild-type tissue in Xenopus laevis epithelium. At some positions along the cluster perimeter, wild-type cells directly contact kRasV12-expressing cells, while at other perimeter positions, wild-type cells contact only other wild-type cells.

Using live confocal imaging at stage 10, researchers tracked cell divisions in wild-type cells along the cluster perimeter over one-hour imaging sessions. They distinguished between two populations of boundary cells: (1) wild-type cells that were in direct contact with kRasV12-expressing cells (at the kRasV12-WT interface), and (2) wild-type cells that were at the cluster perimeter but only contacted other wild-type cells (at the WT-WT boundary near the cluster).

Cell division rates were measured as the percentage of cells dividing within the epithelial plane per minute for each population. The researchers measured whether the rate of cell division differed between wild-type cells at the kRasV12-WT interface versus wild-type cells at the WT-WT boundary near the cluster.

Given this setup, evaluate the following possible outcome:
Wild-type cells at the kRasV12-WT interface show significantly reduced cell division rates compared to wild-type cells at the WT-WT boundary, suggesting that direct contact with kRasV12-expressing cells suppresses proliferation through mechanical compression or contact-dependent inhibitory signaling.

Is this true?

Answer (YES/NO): NO